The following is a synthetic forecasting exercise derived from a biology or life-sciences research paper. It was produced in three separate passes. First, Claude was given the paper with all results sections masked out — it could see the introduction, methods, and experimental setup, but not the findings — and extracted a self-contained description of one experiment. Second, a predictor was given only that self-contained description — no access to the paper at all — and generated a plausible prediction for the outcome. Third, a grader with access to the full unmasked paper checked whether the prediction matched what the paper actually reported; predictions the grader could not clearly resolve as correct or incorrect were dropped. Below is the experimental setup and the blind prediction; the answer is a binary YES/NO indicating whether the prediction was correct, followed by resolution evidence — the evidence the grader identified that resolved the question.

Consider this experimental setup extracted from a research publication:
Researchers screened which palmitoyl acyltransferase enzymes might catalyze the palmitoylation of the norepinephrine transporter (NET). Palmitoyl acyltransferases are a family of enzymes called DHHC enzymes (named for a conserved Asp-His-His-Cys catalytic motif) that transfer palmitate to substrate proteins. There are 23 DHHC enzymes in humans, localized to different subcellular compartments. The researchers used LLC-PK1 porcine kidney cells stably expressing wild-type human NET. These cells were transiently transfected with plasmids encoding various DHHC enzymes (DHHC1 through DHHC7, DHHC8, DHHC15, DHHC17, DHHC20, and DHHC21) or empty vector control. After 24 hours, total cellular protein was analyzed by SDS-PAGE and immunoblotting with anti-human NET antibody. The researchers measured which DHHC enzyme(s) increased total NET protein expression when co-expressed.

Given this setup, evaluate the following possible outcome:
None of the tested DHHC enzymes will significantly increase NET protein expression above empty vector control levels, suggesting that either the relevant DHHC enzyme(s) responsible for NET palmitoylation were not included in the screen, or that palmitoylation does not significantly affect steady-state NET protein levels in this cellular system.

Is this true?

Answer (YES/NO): NO